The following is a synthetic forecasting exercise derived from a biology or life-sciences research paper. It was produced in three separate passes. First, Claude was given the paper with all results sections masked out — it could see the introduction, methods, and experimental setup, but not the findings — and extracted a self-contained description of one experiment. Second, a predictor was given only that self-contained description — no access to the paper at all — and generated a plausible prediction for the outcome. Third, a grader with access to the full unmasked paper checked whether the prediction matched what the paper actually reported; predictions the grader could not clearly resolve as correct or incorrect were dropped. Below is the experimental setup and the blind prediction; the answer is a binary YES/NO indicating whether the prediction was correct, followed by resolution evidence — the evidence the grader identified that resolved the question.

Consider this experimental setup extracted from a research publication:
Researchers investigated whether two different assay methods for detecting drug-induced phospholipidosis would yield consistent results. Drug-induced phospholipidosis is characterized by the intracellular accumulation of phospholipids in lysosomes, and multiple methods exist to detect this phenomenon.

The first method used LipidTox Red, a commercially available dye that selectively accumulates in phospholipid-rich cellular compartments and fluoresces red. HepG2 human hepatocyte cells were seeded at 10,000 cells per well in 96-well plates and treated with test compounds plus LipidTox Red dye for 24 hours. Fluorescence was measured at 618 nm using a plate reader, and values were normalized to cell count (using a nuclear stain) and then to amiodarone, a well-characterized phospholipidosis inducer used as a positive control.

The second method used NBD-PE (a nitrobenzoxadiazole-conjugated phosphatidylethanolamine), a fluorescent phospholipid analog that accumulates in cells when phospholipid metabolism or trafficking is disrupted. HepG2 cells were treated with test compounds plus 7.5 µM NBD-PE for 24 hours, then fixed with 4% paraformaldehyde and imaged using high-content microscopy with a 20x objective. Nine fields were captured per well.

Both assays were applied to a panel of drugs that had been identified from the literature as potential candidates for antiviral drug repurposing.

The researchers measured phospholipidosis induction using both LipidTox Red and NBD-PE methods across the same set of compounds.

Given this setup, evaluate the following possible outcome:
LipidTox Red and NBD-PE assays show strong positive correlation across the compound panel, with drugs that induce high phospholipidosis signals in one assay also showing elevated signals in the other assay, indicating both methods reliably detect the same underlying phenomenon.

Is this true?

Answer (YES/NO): YES